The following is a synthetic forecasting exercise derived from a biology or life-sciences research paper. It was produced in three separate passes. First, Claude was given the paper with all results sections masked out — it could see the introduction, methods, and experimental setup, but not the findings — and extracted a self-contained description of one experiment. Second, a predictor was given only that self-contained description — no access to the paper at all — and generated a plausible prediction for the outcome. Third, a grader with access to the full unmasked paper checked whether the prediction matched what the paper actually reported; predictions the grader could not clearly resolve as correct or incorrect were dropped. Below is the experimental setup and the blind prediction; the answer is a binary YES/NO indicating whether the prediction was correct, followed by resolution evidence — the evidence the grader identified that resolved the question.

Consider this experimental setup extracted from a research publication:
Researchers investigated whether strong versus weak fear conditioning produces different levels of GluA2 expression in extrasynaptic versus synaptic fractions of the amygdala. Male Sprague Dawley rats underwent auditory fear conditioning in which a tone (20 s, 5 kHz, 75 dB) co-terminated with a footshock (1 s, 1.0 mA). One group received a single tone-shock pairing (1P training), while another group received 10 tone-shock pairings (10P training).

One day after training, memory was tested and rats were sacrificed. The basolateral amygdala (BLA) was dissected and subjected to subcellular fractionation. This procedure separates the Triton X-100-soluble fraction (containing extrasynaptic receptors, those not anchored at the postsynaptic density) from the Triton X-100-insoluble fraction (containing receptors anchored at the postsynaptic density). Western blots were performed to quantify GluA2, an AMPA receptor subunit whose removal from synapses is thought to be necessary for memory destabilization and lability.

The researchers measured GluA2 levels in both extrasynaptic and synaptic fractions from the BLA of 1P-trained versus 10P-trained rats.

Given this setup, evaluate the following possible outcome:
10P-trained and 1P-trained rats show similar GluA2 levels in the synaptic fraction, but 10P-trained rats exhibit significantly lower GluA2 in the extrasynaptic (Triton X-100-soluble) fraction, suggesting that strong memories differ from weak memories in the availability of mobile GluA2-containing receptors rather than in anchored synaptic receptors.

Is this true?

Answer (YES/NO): NO